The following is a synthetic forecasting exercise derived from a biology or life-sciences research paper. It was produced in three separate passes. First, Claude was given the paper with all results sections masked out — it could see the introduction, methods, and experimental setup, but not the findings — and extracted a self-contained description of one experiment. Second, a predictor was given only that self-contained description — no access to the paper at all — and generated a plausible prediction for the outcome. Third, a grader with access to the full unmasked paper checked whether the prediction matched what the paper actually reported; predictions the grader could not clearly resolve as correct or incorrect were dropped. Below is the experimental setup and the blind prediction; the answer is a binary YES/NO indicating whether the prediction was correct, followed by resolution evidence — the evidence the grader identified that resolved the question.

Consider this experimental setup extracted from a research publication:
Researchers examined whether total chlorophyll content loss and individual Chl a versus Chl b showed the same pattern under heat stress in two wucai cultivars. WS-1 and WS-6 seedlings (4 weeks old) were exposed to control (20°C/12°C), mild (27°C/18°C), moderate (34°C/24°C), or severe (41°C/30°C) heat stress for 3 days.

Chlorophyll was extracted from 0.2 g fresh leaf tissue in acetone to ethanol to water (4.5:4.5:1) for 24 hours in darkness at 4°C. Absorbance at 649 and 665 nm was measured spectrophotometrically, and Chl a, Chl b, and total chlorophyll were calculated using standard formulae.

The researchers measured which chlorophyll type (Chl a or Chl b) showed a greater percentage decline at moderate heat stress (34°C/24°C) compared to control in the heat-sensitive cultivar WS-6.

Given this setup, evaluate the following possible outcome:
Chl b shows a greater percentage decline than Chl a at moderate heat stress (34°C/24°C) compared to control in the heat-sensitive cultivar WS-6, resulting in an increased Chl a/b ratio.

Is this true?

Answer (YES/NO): NO